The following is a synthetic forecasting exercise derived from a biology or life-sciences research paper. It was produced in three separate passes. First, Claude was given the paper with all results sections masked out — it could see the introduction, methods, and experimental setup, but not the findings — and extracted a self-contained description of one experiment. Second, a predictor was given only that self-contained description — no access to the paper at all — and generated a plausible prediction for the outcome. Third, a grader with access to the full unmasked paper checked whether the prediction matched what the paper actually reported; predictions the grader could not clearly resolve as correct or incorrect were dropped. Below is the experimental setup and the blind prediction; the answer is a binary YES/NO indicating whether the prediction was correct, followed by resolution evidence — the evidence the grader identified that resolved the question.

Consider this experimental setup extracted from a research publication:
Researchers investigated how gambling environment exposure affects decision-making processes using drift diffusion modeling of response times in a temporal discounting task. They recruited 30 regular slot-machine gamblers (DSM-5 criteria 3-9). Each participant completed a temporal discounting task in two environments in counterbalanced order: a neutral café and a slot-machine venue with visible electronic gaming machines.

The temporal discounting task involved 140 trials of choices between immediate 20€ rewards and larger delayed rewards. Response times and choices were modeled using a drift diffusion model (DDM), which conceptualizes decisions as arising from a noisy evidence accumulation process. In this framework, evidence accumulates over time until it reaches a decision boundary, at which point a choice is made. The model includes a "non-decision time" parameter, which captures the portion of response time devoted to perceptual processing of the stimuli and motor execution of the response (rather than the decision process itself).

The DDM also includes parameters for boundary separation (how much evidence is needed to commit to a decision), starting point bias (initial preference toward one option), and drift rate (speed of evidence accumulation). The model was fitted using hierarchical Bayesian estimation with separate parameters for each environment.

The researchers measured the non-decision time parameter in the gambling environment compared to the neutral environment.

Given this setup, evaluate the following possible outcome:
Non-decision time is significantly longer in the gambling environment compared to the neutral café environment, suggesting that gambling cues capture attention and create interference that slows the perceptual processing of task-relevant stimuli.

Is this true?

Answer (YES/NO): NO